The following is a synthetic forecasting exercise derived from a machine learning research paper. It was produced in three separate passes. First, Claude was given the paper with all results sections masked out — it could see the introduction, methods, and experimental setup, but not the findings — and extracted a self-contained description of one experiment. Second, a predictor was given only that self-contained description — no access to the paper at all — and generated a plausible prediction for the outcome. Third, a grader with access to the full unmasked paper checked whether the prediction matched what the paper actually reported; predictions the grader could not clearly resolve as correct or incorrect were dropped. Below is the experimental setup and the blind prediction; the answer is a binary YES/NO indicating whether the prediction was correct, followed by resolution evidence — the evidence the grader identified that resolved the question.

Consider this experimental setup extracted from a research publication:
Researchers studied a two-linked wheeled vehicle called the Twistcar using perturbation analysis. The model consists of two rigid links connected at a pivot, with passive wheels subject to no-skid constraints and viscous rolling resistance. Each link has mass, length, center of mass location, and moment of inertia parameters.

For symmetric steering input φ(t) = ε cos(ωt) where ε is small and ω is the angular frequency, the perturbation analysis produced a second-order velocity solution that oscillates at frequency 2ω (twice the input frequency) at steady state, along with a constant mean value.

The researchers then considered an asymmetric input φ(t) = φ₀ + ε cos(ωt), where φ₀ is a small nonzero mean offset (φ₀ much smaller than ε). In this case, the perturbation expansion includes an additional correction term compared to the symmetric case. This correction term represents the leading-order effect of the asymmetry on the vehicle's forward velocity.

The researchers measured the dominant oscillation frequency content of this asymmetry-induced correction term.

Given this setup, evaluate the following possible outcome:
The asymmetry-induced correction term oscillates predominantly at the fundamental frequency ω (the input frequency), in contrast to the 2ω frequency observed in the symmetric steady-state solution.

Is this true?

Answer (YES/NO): YES